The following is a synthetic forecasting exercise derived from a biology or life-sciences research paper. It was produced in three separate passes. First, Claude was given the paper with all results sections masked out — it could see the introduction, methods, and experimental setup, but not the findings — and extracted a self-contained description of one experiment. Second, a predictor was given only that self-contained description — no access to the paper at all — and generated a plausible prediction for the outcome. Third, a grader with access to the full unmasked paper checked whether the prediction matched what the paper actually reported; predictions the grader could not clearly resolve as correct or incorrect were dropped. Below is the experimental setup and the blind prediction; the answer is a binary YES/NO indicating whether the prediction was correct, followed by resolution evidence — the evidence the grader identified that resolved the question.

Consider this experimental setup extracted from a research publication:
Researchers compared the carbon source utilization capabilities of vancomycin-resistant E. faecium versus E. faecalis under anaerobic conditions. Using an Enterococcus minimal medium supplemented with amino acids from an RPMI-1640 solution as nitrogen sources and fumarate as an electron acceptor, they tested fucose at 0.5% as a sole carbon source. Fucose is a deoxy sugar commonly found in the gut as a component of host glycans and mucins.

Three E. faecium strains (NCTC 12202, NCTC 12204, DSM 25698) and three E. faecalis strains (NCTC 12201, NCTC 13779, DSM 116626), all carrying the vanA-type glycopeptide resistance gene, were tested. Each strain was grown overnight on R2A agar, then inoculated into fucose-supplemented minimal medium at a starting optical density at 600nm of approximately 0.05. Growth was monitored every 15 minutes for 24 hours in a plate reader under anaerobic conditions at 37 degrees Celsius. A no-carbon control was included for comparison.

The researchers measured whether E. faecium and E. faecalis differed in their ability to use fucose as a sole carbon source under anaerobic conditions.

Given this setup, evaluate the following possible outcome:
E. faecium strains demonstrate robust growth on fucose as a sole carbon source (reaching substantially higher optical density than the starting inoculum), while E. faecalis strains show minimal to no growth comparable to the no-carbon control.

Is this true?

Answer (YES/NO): NO